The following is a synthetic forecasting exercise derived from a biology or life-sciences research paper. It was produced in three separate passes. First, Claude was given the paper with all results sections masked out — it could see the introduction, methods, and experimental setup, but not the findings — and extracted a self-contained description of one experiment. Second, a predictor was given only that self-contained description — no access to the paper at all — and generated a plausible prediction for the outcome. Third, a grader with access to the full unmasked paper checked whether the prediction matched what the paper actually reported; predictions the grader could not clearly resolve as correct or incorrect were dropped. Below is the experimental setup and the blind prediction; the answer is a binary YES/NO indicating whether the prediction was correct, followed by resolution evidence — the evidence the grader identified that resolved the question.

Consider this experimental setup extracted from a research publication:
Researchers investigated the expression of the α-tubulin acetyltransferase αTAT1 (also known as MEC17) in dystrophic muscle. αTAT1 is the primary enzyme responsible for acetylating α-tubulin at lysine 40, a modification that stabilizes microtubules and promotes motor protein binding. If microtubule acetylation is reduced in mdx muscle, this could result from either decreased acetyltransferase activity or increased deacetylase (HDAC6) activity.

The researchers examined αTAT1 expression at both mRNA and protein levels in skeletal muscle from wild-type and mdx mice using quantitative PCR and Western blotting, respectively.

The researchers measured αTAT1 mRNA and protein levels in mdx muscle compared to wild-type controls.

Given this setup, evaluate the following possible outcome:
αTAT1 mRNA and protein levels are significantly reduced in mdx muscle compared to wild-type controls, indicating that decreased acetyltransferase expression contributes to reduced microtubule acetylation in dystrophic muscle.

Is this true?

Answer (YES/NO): NO